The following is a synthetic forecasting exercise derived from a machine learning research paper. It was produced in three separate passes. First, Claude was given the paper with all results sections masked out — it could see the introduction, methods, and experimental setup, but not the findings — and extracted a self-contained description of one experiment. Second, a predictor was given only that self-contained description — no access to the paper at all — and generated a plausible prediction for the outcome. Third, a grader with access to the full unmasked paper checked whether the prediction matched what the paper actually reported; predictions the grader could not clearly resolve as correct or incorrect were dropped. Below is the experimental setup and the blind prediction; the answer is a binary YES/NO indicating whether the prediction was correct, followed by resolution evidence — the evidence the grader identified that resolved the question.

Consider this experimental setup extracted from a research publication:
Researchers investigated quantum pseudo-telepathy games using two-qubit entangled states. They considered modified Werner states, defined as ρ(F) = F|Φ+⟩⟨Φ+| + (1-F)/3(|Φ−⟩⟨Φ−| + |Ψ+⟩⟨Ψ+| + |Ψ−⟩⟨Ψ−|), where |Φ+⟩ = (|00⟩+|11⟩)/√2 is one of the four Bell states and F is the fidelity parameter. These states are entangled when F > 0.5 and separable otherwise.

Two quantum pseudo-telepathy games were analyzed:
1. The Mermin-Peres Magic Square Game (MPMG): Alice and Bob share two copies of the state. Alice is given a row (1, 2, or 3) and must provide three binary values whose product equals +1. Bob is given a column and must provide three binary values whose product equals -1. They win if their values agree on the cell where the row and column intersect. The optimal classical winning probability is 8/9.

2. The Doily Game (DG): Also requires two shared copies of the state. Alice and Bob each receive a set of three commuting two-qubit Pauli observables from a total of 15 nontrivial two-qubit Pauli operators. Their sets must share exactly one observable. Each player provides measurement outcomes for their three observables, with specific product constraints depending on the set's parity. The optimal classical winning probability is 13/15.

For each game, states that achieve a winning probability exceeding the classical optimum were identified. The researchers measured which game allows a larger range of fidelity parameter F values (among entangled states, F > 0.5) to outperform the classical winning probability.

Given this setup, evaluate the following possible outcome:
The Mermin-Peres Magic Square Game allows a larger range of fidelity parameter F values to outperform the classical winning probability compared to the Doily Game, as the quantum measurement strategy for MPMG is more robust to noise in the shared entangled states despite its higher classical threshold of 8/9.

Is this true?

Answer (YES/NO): NO